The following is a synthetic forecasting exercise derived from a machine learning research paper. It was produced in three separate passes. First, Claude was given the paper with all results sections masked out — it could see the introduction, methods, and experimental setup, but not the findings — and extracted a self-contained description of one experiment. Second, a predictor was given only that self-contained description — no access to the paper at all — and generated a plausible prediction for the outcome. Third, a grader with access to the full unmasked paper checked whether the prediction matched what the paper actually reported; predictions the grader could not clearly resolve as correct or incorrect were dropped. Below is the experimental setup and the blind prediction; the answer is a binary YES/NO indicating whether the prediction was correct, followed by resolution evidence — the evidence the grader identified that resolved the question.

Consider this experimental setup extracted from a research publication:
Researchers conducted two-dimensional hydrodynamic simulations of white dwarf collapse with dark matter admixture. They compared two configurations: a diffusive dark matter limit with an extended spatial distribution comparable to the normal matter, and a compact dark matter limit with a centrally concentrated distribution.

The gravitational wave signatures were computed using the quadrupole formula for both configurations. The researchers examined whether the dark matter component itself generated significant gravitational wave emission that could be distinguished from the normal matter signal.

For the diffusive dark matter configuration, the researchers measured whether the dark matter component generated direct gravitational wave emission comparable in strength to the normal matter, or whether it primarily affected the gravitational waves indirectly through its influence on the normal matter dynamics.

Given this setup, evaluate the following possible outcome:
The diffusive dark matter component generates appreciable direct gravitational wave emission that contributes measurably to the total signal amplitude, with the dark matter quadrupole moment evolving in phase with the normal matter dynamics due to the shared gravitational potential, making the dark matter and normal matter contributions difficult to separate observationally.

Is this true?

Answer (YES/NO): NO